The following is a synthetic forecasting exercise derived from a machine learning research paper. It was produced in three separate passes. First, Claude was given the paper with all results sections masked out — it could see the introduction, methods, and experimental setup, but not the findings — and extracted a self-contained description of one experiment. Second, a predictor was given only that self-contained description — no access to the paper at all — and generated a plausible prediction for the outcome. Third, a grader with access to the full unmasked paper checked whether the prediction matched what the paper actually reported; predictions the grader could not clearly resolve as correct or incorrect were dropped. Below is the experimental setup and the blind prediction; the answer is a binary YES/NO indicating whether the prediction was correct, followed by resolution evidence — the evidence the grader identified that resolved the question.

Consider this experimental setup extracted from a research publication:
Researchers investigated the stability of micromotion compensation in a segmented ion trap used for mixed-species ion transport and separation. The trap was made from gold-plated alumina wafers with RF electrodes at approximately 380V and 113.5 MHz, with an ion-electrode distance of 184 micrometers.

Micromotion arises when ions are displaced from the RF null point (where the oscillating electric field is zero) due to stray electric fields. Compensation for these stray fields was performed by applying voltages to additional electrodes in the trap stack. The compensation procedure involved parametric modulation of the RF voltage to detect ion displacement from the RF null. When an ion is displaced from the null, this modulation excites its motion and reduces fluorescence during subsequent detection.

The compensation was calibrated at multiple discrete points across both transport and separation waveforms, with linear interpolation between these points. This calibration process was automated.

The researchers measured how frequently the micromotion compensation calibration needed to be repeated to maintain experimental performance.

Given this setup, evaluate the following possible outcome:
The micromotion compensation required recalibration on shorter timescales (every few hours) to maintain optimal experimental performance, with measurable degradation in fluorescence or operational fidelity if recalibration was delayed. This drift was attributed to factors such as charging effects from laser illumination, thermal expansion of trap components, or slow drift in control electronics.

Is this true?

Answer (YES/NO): NO